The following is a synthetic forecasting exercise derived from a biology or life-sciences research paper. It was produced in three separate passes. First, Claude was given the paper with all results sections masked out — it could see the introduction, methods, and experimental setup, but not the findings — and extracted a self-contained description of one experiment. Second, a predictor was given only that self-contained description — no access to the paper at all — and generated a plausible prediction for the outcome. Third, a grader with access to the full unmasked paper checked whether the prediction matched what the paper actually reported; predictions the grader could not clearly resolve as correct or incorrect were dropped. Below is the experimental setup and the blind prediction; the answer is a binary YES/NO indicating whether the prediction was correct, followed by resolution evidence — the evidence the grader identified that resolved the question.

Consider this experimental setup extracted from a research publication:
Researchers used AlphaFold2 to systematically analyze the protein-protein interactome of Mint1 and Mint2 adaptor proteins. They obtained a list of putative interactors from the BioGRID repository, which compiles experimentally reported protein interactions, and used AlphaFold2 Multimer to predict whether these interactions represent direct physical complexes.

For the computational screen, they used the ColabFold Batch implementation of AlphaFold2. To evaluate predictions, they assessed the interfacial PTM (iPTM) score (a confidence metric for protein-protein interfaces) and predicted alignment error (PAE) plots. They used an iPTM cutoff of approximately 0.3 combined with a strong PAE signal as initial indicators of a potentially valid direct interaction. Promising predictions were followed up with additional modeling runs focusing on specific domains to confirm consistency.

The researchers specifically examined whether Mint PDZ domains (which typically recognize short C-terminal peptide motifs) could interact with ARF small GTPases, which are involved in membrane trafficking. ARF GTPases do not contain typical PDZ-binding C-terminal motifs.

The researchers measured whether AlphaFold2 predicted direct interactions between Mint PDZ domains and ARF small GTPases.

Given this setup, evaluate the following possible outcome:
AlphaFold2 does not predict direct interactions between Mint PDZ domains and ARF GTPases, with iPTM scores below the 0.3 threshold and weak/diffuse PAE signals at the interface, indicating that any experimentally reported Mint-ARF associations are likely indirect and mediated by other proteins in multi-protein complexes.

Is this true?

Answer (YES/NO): NO